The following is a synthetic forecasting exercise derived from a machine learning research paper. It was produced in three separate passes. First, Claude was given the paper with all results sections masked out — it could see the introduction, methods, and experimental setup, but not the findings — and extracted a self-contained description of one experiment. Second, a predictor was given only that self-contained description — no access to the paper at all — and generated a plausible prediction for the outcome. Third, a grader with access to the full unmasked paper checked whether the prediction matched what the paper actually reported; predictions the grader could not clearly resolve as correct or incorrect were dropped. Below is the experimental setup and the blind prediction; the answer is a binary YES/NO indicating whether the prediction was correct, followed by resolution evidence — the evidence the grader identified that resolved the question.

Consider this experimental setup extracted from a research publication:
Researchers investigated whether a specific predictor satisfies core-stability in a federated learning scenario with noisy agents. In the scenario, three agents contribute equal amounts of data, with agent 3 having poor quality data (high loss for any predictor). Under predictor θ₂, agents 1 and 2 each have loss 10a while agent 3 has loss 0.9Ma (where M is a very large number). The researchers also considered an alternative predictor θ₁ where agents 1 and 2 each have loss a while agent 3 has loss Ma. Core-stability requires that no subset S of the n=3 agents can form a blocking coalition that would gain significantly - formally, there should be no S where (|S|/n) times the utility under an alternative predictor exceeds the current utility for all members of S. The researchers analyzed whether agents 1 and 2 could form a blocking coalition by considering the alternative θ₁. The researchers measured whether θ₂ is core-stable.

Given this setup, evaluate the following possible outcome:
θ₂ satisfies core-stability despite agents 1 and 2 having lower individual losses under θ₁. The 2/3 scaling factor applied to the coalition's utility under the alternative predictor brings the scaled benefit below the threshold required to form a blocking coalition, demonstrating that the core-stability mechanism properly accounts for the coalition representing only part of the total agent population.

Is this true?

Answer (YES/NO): NO